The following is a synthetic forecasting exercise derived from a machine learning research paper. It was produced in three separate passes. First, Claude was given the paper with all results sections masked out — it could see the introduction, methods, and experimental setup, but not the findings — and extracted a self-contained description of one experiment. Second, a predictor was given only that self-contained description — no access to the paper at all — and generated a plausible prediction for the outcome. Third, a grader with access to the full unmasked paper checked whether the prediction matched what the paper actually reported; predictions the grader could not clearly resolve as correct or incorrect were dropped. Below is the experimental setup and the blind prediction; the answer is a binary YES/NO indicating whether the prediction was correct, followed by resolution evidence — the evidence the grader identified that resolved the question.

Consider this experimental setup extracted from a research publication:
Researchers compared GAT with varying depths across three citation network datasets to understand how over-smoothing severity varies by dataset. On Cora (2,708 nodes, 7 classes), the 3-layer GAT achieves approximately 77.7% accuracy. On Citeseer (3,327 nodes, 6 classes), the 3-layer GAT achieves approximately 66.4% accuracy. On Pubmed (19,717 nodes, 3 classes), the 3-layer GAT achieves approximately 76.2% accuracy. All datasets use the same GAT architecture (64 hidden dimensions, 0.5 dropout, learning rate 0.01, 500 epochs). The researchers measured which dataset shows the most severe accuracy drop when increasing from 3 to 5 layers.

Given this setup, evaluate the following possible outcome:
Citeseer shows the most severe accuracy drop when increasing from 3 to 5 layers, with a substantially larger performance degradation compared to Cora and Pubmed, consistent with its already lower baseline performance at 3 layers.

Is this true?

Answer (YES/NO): YES